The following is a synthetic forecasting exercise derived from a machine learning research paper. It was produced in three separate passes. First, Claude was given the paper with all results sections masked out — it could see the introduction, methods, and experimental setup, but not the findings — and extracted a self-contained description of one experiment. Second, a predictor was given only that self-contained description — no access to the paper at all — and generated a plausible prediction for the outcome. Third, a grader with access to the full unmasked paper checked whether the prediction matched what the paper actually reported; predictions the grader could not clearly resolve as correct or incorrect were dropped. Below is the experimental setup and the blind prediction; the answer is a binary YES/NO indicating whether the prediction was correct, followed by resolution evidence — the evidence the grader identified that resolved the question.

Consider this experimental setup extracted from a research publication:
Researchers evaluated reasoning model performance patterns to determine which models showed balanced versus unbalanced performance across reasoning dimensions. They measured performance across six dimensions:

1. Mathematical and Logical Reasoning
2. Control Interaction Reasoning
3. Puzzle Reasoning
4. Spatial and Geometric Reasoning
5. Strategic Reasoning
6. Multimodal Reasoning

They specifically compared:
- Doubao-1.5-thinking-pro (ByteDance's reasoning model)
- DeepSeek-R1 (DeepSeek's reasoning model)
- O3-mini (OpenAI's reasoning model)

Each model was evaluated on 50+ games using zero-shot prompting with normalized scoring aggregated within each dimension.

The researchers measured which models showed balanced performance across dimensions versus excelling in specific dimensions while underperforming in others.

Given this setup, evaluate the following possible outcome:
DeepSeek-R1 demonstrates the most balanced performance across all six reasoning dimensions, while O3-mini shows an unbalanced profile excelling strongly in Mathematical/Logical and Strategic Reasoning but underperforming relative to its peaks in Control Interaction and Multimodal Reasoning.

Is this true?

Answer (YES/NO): NO